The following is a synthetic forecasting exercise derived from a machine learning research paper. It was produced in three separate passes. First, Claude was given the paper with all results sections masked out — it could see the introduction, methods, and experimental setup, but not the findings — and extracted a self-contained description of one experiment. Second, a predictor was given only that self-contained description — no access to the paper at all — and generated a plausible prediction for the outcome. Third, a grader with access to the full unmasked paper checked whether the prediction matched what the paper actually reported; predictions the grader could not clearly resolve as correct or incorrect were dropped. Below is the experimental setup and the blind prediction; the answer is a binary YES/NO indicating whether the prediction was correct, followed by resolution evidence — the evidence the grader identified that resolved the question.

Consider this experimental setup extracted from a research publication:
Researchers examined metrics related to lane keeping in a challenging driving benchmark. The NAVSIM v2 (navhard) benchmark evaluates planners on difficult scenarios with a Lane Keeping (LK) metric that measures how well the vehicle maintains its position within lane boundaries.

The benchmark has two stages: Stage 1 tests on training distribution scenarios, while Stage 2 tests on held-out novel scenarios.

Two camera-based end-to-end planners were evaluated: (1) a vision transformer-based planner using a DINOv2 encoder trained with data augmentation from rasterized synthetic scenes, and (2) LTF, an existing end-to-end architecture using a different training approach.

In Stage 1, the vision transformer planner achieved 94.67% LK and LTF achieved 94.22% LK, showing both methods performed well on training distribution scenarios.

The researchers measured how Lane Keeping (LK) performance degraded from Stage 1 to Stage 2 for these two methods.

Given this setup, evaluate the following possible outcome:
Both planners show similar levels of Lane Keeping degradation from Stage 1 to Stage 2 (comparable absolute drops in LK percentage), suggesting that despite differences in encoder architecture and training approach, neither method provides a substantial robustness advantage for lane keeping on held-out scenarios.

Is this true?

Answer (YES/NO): NO